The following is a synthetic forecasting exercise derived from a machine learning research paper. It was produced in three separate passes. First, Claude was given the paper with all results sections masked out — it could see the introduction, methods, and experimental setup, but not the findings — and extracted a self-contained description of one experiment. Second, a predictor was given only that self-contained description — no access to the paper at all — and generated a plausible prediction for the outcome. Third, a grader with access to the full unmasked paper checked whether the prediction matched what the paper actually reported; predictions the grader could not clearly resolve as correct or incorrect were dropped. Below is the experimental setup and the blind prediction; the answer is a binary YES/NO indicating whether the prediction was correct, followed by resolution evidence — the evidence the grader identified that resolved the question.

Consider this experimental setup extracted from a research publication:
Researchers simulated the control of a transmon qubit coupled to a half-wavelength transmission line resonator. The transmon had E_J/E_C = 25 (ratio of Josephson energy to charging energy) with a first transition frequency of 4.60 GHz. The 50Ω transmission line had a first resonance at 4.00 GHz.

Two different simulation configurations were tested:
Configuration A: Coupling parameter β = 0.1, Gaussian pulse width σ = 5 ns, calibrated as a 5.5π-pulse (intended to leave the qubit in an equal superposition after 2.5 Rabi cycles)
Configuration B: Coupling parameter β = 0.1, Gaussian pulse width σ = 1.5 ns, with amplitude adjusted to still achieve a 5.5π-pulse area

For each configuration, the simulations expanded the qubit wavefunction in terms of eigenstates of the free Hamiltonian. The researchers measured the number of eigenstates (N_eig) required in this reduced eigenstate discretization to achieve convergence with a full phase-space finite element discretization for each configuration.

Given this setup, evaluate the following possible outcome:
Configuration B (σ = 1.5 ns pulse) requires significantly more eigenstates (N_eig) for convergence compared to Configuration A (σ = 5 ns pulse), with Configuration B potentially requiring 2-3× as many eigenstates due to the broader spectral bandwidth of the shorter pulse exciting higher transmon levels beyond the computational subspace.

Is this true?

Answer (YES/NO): NO